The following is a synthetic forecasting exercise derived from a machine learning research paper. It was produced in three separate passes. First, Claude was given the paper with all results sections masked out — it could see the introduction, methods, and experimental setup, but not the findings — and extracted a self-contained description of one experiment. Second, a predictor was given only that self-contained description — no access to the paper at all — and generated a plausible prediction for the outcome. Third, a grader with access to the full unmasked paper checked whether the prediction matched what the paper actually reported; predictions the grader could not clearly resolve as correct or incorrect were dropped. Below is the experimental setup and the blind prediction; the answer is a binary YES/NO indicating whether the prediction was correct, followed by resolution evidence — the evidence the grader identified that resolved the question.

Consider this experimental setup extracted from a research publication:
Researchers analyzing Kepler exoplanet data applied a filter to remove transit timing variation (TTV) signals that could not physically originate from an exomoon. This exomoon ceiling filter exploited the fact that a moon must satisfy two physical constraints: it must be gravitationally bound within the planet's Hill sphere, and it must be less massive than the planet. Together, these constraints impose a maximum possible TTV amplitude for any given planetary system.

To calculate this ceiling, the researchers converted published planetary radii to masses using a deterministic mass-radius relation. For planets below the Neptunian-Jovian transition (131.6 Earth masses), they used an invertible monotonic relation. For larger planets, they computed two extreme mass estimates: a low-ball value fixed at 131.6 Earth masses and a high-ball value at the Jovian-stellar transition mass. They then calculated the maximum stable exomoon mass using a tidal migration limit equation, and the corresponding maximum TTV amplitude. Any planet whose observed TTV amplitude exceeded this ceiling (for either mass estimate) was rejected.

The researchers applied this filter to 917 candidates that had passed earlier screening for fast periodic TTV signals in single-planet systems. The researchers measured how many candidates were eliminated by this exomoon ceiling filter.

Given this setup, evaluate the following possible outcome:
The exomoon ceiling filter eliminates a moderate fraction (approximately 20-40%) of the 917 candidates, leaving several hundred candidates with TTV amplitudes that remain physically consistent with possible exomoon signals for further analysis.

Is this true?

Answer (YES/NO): NO